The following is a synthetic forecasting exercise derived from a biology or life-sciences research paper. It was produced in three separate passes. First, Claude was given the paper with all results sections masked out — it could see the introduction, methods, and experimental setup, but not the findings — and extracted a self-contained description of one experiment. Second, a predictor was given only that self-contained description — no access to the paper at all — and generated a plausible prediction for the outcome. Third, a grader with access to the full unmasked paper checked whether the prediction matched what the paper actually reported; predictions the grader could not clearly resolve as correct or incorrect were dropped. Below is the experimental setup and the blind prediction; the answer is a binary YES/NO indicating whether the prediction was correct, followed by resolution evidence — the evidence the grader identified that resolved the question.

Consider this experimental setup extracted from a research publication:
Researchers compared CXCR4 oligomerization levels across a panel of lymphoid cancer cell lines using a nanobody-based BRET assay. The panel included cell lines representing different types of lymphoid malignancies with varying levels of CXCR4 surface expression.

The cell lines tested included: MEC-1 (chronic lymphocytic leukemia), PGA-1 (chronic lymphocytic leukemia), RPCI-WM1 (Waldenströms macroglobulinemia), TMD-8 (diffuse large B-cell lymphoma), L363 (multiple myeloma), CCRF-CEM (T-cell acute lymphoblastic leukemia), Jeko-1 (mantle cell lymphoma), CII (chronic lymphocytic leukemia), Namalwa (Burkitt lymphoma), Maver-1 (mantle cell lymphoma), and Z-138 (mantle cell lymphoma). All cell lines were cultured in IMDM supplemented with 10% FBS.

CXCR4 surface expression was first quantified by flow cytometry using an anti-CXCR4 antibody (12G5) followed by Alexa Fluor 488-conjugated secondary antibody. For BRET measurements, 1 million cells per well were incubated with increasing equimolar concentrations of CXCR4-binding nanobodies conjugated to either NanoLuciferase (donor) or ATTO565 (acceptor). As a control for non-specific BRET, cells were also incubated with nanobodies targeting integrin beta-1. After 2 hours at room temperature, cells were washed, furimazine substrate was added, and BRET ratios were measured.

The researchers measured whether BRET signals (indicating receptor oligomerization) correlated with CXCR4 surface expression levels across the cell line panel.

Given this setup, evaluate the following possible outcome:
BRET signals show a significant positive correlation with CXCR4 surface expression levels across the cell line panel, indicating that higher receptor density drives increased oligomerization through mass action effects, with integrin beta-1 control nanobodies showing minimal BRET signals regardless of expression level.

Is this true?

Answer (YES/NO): YES